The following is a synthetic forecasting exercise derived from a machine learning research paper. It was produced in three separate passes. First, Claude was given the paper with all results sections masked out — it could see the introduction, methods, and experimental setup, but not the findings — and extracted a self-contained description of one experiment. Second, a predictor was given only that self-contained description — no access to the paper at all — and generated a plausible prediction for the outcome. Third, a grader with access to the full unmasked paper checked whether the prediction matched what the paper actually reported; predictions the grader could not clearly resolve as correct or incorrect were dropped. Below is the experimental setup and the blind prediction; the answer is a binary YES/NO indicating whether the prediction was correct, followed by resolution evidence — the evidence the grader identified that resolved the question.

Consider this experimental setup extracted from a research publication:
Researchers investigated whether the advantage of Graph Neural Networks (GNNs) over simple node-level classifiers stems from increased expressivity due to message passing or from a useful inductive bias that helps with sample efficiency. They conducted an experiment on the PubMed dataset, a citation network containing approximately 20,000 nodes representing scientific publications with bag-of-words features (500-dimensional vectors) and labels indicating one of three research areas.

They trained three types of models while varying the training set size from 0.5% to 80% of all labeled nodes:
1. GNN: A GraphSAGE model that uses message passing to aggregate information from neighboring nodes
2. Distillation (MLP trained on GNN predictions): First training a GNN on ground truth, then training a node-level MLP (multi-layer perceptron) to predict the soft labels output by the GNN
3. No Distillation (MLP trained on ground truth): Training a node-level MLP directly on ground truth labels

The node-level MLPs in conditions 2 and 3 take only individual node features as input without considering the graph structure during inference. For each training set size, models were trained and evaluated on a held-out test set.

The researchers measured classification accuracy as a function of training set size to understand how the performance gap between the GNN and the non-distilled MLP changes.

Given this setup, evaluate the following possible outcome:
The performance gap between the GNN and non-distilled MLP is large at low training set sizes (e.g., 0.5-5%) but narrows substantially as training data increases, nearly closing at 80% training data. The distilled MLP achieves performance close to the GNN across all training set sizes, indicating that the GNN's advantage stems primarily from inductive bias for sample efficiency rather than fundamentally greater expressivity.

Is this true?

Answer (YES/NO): YES